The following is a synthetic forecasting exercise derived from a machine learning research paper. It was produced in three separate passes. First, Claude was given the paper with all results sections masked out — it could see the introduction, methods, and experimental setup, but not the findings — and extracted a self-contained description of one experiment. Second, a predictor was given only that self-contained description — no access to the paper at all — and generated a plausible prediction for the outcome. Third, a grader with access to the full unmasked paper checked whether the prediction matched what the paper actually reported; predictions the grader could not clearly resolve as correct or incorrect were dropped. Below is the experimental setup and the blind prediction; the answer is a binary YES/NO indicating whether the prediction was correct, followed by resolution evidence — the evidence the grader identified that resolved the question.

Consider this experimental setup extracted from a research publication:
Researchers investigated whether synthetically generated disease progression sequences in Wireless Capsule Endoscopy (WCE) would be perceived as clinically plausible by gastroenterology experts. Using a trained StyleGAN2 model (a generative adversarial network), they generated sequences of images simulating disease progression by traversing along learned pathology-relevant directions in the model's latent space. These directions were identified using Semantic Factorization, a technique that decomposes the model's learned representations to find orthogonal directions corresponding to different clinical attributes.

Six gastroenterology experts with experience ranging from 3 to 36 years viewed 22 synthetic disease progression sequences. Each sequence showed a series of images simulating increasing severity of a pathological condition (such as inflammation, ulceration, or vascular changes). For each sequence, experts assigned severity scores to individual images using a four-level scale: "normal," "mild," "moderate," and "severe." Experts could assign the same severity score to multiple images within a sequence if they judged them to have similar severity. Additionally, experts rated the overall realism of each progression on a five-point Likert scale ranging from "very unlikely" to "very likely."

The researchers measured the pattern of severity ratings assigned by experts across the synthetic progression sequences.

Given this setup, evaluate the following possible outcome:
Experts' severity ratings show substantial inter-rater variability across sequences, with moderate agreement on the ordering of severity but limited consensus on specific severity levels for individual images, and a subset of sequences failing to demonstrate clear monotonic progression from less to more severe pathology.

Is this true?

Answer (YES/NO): NO